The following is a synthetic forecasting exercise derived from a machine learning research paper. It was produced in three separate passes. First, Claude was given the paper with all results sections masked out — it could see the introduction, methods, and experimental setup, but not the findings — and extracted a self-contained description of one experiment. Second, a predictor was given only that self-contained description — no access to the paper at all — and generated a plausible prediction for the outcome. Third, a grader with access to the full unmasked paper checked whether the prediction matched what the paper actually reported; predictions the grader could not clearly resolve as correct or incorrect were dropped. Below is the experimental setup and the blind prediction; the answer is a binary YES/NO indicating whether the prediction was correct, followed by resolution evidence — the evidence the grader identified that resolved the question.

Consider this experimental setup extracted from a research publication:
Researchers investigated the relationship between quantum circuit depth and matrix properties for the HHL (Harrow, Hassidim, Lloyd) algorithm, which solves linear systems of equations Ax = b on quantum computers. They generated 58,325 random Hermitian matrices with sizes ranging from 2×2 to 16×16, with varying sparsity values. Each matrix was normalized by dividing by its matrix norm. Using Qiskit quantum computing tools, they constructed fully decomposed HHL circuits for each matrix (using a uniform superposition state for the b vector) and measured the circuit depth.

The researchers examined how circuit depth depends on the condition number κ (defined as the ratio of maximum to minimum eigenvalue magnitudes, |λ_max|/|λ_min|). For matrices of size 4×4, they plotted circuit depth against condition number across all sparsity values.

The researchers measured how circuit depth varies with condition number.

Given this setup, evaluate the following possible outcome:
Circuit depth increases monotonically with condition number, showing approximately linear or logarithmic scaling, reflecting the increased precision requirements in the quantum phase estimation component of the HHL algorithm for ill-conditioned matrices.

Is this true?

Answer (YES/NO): NO